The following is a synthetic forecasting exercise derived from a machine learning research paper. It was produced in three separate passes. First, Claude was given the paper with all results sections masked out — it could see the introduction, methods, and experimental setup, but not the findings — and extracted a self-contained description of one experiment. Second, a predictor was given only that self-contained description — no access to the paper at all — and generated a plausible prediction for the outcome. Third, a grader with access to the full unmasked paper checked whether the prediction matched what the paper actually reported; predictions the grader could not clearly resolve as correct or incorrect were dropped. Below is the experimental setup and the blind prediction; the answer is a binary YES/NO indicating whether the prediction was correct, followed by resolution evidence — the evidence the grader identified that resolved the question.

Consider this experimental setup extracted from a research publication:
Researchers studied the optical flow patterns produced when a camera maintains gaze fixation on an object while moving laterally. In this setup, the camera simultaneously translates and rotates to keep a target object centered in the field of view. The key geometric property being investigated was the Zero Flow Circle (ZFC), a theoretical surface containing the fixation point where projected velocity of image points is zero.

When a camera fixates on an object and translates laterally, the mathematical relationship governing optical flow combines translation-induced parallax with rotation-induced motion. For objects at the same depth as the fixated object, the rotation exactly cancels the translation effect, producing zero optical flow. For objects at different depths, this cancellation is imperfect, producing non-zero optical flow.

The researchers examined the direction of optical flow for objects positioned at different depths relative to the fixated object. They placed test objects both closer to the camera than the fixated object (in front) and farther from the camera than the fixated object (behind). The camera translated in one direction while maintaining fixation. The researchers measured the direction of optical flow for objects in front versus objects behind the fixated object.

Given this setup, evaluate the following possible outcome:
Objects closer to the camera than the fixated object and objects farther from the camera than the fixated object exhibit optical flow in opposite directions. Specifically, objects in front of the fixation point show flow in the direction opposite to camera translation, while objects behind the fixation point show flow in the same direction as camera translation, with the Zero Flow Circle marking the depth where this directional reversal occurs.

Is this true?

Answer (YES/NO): YES